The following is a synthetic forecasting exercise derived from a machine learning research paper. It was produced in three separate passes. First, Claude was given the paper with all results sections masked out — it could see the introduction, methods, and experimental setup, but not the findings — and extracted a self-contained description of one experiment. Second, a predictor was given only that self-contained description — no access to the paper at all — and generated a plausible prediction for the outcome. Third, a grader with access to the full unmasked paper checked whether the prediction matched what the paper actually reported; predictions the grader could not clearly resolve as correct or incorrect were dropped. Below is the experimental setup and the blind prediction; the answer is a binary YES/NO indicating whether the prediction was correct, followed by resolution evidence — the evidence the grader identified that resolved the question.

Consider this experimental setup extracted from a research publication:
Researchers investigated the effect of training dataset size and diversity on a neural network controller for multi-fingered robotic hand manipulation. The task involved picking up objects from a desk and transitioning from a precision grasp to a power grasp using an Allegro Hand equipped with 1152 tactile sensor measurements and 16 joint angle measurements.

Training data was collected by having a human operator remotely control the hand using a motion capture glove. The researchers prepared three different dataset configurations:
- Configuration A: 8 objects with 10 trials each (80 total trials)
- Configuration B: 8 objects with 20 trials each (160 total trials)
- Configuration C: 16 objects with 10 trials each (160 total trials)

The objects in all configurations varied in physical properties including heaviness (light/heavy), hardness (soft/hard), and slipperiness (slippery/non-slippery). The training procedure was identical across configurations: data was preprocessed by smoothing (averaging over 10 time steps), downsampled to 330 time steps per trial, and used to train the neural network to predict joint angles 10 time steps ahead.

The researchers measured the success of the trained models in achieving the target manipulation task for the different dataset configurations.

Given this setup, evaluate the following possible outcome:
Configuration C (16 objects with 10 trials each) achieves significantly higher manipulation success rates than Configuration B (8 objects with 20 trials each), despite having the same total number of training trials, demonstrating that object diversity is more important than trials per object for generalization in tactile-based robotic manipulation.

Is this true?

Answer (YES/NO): NO